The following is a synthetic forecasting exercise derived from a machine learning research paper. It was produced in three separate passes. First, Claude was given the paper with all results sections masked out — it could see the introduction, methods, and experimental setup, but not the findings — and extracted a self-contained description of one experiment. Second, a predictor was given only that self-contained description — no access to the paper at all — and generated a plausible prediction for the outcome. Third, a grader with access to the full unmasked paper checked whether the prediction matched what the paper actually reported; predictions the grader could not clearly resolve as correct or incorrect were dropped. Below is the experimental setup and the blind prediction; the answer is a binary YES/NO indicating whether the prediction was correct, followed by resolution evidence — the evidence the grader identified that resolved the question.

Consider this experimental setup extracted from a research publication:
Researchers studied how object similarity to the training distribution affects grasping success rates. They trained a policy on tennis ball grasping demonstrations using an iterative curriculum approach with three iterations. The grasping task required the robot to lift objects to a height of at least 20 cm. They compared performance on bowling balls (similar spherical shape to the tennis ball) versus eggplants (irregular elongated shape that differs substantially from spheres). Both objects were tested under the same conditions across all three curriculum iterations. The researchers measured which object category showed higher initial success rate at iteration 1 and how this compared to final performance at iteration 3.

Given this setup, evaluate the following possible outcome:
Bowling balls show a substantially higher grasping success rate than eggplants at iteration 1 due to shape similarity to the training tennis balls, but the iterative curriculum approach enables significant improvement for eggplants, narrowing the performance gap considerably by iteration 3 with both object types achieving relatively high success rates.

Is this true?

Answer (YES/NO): YES